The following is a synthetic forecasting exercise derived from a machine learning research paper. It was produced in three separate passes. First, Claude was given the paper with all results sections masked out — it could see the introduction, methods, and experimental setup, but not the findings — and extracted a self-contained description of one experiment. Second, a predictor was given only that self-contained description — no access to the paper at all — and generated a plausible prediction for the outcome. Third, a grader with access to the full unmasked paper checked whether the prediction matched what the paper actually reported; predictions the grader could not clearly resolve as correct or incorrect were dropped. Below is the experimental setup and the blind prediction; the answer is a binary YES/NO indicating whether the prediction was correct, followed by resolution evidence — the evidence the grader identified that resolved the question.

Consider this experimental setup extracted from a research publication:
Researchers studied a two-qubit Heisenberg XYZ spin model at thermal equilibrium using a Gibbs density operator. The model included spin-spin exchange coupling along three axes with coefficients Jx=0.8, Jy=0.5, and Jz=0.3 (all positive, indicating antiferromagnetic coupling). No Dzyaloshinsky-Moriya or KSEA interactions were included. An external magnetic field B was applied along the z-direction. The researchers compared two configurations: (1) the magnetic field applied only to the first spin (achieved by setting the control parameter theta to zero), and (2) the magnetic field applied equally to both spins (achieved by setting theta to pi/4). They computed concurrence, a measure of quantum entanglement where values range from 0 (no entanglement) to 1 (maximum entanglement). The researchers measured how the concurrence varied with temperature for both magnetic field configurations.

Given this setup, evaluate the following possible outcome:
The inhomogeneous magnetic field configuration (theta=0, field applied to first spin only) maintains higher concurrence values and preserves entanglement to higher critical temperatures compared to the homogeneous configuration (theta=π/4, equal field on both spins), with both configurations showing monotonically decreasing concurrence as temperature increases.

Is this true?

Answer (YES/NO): NO